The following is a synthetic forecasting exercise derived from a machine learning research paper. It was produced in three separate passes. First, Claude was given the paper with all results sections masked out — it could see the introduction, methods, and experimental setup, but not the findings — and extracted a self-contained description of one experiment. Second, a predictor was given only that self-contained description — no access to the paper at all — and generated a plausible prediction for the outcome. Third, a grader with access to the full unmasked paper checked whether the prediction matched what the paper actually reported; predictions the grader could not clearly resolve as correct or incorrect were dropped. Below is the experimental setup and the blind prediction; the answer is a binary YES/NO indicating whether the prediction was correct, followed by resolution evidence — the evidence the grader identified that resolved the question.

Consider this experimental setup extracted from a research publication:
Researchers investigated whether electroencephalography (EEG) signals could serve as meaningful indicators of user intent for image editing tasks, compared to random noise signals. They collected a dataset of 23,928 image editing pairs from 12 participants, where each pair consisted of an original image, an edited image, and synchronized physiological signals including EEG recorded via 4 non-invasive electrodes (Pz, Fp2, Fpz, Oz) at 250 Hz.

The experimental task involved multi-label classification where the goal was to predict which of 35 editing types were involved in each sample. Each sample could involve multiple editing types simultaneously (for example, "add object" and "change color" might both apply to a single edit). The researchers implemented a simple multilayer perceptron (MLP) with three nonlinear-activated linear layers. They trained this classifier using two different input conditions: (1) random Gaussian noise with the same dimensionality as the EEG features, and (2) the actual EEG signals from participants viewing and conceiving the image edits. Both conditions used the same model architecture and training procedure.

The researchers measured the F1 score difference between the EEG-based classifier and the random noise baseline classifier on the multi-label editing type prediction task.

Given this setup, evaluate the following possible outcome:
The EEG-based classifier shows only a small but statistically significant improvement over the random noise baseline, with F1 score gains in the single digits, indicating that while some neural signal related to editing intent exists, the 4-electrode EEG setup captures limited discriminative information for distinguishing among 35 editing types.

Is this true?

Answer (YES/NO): NO